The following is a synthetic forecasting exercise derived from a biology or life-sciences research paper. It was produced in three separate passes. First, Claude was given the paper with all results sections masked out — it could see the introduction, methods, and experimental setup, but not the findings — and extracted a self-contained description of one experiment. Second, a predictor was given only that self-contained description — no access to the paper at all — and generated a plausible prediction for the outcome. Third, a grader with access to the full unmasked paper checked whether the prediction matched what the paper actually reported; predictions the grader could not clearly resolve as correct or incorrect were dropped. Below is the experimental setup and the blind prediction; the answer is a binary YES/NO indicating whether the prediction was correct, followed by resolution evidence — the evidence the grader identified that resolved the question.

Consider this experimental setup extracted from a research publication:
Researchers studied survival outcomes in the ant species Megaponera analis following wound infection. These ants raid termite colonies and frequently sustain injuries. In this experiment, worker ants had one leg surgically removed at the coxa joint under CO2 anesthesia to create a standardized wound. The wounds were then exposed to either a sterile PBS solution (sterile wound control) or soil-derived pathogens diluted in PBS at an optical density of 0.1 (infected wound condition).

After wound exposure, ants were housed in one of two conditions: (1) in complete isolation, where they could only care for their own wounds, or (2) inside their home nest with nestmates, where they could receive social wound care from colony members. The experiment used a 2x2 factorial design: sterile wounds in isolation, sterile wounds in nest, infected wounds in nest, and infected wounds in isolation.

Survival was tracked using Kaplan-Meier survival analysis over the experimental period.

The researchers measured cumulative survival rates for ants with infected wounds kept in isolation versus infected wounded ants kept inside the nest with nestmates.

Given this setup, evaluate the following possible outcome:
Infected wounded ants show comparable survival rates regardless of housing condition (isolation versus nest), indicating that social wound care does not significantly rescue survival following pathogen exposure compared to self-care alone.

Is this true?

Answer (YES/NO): NO